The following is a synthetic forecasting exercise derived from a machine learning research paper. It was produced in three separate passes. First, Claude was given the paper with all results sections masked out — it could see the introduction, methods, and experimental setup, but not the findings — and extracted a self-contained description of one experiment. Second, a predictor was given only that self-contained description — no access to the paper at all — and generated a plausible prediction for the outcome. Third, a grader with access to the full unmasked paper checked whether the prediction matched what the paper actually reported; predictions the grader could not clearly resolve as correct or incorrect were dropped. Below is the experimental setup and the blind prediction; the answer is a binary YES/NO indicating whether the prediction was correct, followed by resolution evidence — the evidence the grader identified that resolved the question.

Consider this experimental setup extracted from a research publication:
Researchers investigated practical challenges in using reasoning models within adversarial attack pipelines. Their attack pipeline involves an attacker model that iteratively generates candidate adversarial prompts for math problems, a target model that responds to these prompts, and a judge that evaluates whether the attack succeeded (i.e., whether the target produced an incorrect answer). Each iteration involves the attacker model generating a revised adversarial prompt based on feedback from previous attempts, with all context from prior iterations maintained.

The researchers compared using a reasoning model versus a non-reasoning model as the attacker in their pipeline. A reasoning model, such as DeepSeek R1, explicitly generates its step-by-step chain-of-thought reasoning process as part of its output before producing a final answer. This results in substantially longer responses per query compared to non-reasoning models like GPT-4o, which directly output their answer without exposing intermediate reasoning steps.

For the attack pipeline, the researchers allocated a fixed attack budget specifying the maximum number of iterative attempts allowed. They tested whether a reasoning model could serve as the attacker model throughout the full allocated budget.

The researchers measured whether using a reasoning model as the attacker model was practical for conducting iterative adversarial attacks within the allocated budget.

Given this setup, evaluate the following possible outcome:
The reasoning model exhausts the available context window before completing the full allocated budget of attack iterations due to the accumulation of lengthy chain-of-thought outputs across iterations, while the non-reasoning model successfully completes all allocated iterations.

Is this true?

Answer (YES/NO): YES